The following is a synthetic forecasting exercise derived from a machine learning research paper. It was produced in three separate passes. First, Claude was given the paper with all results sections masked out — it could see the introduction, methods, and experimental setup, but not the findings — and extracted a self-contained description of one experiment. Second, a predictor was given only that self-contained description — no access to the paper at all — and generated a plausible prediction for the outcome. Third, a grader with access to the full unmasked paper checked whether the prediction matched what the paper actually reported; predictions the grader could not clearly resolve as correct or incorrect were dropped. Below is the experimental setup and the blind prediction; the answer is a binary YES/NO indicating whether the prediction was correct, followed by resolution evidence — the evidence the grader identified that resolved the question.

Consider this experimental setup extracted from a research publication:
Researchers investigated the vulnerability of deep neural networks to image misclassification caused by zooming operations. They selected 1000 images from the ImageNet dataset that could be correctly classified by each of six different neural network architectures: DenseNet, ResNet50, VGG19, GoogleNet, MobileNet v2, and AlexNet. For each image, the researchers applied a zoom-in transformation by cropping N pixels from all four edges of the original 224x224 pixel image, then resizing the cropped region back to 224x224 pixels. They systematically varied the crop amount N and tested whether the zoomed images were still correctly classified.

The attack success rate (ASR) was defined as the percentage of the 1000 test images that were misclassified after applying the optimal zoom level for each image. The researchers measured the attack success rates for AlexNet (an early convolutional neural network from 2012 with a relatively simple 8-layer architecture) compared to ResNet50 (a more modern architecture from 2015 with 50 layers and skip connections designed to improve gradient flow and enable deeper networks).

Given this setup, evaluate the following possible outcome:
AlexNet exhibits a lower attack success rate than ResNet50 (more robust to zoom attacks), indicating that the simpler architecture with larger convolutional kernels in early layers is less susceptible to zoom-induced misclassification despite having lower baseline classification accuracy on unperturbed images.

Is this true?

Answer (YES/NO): NO